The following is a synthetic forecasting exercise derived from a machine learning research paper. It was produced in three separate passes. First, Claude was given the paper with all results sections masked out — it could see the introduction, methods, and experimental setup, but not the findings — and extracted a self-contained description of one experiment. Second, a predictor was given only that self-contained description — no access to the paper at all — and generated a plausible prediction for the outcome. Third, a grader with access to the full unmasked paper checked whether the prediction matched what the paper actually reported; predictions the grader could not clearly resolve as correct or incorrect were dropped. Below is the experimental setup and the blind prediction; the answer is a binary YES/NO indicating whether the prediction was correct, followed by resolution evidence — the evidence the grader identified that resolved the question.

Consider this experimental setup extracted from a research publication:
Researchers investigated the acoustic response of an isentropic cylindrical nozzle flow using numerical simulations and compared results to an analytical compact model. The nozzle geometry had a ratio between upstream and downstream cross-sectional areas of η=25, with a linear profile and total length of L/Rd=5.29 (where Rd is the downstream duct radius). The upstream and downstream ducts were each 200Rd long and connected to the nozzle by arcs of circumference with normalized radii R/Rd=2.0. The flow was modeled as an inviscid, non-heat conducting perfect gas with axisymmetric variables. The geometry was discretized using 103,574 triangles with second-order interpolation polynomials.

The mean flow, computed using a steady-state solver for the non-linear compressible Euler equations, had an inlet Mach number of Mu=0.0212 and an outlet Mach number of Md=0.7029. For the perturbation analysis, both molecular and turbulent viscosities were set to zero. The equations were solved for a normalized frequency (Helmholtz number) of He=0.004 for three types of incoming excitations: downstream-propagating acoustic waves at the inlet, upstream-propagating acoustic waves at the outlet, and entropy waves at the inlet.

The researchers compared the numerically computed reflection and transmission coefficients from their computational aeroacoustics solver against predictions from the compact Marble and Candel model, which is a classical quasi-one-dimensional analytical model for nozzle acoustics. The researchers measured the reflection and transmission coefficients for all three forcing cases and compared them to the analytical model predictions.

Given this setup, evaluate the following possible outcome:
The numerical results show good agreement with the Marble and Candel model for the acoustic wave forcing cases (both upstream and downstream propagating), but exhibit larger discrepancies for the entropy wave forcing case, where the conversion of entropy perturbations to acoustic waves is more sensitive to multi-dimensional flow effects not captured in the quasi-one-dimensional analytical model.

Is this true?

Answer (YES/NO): NO